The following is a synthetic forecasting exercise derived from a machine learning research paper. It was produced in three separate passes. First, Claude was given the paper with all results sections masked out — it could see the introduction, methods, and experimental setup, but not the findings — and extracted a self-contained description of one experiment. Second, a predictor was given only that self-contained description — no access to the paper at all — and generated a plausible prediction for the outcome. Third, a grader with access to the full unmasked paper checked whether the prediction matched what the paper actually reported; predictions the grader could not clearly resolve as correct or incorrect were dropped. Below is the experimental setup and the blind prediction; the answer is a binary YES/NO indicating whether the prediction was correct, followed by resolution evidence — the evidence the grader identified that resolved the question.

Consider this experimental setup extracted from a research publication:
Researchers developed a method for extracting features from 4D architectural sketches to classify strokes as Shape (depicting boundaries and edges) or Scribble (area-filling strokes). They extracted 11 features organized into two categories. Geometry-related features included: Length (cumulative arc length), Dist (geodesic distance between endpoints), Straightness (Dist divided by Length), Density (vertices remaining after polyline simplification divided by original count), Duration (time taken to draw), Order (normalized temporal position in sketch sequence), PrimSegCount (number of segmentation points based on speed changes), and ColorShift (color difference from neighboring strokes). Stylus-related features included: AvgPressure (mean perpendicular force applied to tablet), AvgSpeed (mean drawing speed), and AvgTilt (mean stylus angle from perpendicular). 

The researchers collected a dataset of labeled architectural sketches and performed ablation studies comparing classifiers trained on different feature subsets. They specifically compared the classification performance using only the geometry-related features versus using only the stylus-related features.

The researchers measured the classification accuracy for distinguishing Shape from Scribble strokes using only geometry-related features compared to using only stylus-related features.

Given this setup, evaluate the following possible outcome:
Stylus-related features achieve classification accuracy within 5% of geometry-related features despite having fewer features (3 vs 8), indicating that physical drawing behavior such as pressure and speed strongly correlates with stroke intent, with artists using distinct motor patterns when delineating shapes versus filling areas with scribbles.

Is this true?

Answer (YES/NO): NO